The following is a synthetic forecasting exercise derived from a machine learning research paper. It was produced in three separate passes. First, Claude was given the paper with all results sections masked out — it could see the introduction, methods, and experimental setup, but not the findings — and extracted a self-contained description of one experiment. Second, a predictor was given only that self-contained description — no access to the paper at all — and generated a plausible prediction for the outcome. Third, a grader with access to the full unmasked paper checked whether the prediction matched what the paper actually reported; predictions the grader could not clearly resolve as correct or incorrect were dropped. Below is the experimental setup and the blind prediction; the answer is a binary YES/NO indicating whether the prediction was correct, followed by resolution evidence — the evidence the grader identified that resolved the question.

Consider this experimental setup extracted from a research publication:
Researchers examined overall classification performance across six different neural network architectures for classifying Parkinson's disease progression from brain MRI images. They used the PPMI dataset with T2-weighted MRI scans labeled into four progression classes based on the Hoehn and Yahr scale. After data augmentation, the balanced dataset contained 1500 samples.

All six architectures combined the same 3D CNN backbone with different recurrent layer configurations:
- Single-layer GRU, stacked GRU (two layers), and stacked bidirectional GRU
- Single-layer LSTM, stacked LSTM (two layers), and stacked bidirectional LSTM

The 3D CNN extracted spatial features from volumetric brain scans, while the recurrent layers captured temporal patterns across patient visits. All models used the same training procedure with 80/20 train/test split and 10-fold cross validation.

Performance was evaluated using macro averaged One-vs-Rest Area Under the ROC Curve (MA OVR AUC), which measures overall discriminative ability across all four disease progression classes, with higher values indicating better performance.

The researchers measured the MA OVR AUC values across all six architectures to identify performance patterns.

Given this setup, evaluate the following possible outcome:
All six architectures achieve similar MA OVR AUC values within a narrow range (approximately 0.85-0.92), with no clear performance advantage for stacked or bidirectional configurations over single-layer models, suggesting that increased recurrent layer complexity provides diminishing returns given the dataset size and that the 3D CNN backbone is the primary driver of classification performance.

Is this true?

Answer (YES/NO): NO